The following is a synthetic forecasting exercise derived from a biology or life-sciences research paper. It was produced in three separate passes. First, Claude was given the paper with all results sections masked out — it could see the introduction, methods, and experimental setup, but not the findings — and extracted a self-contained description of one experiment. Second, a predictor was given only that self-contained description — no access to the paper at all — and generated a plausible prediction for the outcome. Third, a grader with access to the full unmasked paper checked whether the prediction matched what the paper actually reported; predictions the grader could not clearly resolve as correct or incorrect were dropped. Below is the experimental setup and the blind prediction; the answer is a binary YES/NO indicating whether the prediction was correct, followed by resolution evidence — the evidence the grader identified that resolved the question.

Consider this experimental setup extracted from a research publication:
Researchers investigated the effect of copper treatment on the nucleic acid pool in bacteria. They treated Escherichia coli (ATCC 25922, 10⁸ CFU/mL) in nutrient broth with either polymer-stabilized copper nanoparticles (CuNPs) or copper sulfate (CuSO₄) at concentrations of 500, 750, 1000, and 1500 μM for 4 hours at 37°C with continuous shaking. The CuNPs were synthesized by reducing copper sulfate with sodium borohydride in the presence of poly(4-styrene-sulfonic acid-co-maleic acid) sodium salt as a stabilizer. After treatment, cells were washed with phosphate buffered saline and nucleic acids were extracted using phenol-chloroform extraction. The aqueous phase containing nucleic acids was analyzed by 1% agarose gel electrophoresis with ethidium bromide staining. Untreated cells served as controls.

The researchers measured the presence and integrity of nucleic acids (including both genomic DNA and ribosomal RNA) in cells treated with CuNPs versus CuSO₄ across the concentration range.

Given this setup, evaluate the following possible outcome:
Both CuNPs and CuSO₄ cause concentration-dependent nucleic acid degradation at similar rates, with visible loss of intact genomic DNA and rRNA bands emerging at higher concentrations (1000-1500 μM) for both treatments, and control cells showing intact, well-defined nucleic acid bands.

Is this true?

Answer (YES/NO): NO